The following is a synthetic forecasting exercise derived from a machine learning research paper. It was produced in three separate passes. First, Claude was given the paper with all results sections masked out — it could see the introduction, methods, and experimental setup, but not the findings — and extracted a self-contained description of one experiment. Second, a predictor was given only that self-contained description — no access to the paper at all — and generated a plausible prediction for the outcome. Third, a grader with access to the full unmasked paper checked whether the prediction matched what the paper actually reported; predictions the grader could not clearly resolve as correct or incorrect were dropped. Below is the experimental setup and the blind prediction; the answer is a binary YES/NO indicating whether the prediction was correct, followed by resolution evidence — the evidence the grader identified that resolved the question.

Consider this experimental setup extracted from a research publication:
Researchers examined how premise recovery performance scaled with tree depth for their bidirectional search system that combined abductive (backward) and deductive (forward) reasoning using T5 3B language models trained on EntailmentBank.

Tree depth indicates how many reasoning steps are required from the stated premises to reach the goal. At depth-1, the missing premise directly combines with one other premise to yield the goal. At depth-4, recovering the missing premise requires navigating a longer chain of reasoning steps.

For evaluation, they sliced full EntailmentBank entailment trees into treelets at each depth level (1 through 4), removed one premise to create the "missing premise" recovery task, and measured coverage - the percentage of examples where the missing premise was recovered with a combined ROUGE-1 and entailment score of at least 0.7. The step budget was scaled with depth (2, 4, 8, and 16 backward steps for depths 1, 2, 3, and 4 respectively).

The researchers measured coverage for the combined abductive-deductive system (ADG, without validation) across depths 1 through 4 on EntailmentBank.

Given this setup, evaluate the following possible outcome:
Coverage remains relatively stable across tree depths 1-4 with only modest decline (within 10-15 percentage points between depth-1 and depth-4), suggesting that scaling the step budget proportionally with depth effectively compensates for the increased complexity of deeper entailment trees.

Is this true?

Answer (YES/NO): NO